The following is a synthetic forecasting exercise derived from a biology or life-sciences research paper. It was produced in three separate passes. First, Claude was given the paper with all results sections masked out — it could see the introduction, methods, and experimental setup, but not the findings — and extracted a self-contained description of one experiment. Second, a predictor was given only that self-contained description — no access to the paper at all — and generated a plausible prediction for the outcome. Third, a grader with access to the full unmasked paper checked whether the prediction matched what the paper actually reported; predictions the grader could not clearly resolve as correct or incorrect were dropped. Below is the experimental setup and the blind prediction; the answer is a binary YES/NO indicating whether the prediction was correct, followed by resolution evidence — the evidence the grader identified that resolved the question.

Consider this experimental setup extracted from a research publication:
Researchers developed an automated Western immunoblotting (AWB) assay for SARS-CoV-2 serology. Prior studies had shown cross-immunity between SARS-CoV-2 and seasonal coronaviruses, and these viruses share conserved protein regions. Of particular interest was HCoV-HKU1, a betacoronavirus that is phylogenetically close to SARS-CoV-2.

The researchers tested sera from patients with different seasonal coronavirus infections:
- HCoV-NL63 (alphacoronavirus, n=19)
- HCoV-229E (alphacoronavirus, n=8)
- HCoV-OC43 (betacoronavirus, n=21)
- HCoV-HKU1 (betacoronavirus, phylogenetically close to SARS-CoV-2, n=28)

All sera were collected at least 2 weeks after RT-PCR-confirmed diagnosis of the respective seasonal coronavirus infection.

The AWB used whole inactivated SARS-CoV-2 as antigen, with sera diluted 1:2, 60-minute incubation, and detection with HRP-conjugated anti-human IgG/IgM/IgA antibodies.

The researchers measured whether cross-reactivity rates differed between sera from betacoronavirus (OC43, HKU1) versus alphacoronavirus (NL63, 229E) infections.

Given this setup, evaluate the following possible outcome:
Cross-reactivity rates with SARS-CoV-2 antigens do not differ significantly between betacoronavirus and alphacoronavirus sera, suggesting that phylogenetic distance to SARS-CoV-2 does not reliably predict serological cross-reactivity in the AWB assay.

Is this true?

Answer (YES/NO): NO